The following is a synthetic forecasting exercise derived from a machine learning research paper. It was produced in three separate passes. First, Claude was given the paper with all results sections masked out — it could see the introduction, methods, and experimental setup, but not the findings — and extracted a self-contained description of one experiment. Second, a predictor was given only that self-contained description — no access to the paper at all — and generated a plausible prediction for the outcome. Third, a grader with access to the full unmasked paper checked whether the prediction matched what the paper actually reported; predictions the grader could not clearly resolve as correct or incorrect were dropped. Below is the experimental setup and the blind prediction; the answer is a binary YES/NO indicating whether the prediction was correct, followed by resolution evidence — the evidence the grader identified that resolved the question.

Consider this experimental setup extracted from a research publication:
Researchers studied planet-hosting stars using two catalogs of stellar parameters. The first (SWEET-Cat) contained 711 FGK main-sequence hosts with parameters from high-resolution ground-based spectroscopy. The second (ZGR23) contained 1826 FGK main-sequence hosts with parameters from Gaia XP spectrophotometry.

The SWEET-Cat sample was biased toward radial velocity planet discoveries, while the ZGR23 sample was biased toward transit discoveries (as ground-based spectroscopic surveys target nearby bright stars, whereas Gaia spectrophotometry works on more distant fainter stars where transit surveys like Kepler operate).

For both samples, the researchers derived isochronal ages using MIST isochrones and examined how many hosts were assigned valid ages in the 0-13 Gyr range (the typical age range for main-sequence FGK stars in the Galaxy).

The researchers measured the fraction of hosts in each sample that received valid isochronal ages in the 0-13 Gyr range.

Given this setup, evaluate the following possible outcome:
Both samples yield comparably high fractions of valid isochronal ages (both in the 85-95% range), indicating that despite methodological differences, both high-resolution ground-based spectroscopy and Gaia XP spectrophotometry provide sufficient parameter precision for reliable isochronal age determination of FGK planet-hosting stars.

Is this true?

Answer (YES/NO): NO